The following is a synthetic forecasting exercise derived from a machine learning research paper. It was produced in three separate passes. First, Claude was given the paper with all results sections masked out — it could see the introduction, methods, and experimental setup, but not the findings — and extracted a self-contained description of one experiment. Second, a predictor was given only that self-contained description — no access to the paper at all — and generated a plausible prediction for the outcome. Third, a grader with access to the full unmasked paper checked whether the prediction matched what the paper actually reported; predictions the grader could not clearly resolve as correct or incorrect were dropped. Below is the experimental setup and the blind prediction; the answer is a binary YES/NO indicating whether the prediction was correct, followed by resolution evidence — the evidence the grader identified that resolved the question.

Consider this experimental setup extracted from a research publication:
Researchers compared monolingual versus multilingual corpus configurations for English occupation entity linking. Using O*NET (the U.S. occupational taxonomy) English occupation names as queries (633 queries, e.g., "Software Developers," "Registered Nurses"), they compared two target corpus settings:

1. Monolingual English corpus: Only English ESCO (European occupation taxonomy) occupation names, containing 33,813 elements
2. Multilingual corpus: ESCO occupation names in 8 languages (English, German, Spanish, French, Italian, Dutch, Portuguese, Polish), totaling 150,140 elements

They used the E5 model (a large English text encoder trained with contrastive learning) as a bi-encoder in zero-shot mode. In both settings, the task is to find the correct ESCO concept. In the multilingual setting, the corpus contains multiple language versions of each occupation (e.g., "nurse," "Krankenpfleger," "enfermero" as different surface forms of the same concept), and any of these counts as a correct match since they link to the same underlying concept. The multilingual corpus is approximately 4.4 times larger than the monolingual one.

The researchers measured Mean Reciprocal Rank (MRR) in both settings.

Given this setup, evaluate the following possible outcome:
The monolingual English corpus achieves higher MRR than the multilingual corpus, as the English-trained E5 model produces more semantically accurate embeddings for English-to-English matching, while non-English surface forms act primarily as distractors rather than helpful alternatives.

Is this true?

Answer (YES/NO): NO